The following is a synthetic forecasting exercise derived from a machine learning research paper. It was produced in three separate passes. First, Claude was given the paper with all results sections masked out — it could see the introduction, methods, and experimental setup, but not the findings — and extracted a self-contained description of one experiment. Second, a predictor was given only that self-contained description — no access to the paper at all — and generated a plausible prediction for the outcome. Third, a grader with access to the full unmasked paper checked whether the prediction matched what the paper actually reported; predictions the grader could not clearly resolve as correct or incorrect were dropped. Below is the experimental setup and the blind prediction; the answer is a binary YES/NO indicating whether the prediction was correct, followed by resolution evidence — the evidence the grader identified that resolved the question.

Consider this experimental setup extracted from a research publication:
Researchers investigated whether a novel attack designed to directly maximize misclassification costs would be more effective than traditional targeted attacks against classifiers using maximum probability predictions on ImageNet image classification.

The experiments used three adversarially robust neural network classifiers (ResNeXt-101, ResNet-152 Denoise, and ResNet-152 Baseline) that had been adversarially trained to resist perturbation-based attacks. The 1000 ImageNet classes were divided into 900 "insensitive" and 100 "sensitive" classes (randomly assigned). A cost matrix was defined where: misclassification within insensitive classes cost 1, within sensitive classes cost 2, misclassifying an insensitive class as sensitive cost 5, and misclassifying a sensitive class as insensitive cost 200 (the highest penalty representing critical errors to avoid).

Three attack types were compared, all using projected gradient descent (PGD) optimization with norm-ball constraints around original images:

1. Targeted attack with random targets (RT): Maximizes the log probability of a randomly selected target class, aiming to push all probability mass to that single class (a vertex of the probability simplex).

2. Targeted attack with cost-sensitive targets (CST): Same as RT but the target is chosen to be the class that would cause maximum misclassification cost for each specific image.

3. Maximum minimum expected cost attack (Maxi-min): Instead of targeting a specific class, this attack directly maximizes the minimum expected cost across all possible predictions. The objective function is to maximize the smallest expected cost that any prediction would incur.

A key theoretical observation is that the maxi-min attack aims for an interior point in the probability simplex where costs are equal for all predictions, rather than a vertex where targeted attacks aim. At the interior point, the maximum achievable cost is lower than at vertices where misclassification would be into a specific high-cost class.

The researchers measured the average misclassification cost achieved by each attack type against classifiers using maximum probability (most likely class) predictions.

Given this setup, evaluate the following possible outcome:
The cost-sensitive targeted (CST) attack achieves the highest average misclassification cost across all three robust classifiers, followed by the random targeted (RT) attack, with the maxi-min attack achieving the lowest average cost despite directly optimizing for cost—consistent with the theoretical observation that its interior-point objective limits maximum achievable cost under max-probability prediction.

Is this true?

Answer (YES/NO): NO